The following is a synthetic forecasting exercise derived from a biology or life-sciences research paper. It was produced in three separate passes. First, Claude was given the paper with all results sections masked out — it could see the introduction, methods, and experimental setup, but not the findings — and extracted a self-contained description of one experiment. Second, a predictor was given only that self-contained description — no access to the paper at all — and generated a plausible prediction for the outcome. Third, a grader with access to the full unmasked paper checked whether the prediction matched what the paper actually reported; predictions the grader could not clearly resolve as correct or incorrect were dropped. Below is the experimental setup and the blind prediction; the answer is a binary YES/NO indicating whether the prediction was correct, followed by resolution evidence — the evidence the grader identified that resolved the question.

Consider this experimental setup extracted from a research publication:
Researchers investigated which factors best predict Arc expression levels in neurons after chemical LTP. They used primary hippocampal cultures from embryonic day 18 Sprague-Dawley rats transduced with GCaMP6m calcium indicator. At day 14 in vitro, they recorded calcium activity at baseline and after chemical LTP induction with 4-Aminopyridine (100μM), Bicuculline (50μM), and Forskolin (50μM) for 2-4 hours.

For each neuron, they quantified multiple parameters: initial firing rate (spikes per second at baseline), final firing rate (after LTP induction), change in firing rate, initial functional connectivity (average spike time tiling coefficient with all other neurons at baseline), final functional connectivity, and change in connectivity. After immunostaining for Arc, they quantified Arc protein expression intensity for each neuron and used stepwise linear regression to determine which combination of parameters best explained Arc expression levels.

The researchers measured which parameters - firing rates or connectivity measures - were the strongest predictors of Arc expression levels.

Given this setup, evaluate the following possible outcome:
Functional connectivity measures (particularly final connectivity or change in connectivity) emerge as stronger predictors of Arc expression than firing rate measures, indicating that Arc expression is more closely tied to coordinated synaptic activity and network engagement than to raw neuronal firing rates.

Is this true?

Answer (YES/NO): YES